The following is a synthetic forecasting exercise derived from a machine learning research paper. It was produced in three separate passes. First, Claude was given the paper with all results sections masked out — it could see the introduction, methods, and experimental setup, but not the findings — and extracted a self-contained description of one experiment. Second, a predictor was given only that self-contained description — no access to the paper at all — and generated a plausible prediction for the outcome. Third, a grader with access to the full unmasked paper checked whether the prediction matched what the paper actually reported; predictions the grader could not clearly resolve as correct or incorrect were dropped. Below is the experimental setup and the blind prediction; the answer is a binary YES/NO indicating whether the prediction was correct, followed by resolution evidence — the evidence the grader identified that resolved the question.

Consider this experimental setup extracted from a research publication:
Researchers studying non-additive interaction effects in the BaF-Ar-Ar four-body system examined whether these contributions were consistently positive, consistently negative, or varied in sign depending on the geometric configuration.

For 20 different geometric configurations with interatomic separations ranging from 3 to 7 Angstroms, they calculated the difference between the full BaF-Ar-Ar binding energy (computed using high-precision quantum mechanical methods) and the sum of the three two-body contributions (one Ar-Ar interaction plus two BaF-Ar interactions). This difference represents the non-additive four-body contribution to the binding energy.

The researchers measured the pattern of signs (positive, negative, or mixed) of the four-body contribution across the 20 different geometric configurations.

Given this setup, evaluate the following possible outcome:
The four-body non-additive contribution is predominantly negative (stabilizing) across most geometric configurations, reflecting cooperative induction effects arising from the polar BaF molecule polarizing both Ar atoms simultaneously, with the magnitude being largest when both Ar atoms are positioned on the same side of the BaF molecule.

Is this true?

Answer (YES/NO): NO